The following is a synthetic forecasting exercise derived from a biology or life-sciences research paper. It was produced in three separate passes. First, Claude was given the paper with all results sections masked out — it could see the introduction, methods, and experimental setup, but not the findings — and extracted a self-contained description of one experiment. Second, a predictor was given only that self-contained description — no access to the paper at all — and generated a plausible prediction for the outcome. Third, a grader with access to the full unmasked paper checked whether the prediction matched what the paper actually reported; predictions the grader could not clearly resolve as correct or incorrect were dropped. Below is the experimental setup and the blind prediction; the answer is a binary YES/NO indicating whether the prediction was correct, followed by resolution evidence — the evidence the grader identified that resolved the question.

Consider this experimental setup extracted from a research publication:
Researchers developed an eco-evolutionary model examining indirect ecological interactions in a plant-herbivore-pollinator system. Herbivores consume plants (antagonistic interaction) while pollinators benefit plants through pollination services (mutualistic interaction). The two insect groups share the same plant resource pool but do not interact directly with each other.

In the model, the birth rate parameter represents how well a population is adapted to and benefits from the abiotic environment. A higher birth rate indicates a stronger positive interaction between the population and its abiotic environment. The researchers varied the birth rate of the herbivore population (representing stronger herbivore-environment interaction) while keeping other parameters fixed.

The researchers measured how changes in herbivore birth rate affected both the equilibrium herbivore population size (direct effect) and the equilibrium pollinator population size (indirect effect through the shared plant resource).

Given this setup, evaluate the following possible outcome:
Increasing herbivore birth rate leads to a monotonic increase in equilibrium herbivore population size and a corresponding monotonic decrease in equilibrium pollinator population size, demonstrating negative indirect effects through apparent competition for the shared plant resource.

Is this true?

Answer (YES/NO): NO